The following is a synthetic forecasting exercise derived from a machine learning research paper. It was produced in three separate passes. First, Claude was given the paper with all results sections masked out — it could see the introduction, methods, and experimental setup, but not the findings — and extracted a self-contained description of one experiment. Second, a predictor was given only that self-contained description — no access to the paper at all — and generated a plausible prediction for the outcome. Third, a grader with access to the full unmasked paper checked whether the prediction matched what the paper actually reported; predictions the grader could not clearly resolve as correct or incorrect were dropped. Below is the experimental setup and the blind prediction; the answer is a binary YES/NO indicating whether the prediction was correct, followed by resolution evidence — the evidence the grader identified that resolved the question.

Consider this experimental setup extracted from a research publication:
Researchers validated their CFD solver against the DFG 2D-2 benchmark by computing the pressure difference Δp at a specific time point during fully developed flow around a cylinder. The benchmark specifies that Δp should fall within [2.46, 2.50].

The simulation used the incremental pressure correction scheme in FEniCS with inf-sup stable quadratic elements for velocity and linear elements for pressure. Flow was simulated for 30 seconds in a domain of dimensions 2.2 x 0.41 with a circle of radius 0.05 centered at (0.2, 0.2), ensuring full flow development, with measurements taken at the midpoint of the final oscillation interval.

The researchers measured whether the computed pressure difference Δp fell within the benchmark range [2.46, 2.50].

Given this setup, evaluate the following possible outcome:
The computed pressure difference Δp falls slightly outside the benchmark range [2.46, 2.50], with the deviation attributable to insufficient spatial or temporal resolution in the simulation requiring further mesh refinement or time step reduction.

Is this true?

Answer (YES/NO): NO